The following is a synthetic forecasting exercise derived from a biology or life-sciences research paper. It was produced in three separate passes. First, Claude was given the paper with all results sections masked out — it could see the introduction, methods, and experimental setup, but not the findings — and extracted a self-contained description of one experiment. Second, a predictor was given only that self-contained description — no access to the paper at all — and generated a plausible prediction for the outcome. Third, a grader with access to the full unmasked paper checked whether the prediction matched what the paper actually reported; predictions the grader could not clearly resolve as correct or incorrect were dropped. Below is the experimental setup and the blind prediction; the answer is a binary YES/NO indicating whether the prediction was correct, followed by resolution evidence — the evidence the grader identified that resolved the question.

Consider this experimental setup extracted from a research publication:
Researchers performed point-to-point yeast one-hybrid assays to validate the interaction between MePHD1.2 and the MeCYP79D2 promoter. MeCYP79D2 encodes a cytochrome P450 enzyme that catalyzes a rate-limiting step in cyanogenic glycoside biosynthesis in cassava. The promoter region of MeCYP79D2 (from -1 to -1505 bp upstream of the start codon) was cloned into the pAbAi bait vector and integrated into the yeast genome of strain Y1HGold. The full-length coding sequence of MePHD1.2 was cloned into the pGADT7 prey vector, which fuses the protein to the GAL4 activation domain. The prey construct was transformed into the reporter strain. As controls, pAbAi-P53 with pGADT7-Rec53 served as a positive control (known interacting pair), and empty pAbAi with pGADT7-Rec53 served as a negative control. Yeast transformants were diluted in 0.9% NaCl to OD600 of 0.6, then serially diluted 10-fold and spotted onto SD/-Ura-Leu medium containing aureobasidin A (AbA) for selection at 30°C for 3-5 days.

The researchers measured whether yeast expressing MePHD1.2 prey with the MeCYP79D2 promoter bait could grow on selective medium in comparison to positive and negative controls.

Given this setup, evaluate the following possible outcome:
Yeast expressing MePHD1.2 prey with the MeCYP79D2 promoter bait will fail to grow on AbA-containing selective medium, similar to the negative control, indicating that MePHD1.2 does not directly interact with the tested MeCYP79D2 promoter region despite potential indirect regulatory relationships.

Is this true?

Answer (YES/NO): NO